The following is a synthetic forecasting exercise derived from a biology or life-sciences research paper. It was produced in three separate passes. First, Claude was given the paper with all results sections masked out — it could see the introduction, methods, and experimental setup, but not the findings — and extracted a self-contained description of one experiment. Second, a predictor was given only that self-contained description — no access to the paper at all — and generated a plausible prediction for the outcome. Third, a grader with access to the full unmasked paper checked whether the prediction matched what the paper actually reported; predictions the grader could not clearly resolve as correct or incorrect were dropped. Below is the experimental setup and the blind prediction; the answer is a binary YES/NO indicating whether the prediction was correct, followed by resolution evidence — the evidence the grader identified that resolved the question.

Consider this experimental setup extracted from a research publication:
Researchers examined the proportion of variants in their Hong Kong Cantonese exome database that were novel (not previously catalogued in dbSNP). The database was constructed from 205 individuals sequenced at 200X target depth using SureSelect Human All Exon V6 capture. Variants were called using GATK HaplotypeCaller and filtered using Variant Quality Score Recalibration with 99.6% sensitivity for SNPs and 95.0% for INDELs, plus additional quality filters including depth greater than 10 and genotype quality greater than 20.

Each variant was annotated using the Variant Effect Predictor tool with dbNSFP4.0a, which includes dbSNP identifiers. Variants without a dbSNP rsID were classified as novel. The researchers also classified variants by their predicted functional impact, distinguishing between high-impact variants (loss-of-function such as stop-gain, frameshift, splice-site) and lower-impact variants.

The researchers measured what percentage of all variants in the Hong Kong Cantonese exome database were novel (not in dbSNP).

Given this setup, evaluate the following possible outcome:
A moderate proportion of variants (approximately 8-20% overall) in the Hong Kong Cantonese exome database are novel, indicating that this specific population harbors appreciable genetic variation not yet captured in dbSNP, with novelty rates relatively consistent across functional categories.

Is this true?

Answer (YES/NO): NO